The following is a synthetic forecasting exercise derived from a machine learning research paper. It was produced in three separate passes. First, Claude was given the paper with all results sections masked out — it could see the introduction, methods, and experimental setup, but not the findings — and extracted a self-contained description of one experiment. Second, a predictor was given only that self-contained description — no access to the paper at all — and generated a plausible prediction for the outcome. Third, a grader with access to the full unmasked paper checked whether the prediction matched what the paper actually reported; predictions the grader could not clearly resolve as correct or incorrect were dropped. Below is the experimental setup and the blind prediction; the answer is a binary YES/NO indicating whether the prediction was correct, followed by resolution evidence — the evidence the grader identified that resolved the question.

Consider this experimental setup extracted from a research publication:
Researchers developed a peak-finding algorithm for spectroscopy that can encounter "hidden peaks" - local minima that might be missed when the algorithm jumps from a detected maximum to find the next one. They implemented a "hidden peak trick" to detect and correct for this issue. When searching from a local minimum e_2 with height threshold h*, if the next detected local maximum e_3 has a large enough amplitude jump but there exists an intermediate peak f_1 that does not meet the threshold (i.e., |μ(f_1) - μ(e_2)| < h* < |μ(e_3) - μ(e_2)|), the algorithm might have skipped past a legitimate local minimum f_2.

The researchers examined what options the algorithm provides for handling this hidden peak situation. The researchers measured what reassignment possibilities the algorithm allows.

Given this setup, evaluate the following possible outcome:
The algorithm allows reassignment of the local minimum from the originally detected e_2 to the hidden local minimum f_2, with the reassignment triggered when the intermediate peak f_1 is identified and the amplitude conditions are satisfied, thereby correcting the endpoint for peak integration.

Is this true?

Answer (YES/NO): YES